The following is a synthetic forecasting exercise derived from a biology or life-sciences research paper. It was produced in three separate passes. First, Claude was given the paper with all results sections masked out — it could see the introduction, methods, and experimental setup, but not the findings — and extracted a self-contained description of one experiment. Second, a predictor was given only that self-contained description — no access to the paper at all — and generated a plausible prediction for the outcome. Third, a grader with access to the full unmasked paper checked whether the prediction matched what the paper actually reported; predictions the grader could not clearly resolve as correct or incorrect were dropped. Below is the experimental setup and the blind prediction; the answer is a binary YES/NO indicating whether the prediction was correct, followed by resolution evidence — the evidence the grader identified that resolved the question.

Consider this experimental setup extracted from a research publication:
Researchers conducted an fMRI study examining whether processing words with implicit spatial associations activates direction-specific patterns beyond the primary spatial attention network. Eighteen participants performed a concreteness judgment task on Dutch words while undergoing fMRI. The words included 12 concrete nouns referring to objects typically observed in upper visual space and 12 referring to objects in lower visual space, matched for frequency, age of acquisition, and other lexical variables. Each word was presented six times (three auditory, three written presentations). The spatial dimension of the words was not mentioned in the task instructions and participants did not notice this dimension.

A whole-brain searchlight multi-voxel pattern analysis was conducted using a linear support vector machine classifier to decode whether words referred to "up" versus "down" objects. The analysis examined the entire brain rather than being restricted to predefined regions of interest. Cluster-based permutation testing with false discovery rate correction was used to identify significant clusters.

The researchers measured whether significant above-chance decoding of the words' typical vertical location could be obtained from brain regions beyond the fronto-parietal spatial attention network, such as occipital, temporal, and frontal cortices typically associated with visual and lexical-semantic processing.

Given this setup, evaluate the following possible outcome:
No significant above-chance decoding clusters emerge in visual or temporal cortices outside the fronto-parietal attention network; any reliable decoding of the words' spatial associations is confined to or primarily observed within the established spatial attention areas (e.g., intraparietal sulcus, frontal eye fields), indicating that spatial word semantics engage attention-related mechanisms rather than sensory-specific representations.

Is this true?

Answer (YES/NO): NO